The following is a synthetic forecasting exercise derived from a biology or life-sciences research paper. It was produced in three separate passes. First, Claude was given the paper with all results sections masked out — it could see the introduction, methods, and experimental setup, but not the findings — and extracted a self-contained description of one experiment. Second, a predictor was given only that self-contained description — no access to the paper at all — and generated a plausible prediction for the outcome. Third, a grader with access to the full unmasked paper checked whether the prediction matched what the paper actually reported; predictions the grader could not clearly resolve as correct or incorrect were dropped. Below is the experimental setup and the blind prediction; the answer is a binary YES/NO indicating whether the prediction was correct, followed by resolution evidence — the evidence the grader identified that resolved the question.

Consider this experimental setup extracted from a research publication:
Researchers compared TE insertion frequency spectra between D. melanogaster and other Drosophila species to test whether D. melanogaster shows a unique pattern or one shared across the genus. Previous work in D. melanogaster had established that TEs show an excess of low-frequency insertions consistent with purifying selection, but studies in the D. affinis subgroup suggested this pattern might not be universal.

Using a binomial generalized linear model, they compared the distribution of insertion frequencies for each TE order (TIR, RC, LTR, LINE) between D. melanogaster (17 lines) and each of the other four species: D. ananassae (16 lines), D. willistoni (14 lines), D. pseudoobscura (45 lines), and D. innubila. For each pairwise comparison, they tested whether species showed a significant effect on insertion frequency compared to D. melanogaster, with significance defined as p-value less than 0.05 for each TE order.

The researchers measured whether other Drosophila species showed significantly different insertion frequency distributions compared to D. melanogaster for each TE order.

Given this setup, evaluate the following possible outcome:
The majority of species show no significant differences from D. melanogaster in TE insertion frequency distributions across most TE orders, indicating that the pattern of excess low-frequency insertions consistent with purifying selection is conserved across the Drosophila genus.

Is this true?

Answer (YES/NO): NO